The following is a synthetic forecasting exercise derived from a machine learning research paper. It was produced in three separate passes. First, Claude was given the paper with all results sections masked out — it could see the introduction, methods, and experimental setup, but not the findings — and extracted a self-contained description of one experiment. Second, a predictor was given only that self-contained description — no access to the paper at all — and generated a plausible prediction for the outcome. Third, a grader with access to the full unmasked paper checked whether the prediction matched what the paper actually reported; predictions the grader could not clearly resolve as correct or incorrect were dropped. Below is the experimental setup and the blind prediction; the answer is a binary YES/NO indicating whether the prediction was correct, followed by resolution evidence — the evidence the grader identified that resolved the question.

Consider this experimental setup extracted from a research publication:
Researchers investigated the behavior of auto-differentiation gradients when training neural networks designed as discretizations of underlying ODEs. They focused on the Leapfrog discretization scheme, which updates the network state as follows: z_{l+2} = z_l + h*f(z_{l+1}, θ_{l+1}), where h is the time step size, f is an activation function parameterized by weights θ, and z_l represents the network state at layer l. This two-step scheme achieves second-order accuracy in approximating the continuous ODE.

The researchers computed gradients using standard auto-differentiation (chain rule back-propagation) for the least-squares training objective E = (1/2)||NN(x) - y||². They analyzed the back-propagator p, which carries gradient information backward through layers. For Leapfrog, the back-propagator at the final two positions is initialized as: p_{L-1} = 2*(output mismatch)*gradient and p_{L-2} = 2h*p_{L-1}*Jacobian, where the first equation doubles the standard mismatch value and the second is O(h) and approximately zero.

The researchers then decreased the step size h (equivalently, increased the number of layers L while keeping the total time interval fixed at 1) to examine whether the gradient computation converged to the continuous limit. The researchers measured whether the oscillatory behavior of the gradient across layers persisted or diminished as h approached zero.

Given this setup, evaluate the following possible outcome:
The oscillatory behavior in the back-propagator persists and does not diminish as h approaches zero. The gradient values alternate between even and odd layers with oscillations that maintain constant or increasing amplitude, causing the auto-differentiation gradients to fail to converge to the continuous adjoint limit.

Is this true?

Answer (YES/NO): YES